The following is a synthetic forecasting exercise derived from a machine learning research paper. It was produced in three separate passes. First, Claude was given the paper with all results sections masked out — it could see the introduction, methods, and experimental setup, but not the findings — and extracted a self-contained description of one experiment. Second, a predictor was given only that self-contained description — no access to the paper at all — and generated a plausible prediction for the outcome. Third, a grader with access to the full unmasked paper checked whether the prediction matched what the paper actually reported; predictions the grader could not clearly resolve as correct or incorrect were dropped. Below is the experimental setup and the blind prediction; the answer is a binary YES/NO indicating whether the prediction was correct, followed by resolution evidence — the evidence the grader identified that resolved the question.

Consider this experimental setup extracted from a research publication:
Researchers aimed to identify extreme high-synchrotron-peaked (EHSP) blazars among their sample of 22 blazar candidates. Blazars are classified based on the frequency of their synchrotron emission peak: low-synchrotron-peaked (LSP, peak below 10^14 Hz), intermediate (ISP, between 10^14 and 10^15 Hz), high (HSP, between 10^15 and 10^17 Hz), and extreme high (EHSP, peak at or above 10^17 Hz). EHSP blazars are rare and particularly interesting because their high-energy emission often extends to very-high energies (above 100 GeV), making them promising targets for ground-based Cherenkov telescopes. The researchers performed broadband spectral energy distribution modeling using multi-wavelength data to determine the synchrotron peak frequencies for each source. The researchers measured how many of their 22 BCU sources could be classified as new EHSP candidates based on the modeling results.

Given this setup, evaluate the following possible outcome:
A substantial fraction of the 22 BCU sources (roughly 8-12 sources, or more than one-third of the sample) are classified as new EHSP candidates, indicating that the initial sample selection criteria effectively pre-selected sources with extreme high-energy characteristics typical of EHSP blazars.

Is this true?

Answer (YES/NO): NO